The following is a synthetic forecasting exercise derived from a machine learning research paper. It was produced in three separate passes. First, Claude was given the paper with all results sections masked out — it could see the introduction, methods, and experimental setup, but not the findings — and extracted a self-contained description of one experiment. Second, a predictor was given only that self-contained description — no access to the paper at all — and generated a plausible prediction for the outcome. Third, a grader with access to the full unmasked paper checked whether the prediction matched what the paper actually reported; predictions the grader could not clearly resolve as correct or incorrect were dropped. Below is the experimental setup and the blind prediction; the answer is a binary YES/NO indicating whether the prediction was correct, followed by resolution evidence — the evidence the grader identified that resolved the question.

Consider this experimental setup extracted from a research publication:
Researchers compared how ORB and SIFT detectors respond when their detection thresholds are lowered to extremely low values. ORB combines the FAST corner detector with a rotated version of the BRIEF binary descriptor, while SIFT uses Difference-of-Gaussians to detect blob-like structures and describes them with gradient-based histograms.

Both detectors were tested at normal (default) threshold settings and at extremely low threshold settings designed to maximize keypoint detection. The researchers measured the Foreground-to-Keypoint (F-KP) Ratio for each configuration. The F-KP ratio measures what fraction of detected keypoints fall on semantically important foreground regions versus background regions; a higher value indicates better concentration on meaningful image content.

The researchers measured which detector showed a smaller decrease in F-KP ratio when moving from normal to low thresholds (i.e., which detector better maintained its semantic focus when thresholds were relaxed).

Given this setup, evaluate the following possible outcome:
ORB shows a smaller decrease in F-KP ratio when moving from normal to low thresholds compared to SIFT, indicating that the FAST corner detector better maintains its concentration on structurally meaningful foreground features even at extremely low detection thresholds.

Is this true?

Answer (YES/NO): YES